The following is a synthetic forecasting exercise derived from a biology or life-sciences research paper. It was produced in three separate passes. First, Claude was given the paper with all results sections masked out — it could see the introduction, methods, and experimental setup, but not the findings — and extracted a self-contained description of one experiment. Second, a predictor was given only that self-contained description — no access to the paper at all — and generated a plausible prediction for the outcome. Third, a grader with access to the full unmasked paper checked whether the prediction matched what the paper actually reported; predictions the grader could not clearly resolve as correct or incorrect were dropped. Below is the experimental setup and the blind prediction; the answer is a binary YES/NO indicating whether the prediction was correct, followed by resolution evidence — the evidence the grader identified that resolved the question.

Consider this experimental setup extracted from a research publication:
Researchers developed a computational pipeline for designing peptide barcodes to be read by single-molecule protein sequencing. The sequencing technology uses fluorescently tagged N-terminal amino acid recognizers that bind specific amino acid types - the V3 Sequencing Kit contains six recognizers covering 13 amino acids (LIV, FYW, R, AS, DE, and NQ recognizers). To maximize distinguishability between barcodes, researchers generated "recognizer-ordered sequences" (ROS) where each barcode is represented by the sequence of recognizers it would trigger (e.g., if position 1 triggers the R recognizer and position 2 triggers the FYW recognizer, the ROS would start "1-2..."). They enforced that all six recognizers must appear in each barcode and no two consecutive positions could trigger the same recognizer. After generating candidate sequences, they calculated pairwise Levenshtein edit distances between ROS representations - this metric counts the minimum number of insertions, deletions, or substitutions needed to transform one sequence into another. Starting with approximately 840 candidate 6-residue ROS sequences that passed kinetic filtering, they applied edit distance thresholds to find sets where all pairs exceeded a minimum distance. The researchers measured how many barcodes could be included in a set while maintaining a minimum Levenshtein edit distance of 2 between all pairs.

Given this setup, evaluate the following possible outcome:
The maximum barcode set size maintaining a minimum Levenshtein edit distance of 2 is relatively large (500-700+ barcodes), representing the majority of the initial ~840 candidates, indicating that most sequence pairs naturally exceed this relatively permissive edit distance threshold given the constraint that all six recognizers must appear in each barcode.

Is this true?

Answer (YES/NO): NO